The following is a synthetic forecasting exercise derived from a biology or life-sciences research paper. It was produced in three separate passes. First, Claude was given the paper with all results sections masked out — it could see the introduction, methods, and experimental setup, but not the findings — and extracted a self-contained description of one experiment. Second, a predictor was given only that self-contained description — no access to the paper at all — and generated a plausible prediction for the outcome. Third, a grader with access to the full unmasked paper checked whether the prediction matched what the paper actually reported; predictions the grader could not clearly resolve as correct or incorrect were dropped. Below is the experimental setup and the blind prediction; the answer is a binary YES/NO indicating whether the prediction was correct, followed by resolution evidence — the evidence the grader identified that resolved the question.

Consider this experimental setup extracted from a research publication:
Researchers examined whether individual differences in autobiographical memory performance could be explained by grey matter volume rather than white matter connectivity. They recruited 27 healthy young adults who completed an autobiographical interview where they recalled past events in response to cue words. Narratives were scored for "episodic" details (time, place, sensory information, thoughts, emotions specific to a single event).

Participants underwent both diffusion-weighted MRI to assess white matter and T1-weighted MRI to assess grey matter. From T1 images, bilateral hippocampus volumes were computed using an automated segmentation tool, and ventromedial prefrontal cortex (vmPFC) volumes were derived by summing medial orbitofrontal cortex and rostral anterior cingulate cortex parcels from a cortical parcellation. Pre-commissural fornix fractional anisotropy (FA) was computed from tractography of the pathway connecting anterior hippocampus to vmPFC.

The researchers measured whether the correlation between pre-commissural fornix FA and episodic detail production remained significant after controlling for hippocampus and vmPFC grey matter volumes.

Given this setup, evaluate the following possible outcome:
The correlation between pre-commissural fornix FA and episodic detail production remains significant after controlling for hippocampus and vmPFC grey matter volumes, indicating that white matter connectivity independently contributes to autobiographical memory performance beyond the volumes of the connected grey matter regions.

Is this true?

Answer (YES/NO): YES